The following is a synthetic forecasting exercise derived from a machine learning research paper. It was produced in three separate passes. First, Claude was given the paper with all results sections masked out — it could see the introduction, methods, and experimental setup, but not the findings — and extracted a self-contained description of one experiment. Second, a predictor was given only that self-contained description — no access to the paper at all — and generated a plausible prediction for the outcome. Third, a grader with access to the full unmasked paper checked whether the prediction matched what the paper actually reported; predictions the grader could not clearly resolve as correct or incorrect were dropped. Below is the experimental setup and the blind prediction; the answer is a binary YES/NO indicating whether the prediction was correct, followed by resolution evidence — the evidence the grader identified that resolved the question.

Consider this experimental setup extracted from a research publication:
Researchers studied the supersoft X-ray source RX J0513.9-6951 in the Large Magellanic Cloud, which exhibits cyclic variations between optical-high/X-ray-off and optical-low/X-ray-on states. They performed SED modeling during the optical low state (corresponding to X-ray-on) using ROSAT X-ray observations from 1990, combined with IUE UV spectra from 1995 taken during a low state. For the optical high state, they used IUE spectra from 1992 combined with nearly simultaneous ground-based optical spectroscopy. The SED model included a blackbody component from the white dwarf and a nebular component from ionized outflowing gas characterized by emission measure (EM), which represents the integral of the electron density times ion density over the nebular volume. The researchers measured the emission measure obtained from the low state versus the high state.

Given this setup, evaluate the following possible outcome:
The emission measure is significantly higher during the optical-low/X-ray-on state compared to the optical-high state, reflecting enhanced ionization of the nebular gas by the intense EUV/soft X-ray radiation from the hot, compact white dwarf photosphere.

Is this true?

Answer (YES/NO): NO